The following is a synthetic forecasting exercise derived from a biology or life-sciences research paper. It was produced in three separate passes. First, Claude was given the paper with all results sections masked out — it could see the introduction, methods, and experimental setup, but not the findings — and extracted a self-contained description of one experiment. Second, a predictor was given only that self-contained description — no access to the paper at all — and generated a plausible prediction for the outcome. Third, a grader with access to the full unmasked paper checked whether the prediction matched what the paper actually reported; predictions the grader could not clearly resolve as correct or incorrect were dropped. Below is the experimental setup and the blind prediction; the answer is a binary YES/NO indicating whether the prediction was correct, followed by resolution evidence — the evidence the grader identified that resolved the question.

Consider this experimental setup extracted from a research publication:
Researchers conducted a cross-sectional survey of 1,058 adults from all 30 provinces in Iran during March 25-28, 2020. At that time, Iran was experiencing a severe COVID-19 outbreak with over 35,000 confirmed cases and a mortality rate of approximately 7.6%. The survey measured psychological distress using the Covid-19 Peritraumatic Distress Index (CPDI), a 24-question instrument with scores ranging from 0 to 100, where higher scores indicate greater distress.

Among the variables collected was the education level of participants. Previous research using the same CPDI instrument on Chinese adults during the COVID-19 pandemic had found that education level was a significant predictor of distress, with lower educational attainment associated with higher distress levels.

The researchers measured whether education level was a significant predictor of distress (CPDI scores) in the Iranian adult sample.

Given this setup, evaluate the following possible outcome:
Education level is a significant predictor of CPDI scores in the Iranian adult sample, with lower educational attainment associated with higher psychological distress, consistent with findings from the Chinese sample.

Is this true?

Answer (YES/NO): NO